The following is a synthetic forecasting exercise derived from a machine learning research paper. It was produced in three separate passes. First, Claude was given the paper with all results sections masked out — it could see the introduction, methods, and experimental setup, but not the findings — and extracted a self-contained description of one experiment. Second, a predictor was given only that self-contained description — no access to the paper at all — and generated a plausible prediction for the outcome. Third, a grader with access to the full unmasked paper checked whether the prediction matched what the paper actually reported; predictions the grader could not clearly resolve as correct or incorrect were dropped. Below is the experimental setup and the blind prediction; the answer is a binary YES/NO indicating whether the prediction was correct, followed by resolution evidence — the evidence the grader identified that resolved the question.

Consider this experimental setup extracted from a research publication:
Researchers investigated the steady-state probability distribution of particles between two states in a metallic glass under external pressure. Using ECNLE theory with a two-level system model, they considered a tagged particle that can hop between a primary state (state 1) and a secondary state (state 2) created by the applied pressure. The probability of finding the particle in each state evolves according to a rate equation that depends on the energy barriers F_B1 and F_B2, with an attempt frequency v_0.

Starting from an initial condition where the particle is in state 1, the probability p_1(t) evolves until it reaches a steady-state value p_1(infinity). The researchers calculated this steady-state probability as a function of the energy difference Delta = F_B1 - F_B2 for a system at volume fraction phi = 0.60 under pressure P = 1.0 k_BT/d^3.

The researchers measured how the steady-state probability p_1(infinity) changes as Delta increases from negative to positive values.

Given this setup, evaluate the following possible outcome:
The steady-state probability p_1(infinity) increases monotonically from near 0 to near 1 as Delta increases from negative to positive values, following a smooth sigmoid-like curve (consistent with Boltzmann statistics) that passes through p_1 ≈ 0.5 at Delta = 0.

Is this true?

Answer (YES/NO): YES